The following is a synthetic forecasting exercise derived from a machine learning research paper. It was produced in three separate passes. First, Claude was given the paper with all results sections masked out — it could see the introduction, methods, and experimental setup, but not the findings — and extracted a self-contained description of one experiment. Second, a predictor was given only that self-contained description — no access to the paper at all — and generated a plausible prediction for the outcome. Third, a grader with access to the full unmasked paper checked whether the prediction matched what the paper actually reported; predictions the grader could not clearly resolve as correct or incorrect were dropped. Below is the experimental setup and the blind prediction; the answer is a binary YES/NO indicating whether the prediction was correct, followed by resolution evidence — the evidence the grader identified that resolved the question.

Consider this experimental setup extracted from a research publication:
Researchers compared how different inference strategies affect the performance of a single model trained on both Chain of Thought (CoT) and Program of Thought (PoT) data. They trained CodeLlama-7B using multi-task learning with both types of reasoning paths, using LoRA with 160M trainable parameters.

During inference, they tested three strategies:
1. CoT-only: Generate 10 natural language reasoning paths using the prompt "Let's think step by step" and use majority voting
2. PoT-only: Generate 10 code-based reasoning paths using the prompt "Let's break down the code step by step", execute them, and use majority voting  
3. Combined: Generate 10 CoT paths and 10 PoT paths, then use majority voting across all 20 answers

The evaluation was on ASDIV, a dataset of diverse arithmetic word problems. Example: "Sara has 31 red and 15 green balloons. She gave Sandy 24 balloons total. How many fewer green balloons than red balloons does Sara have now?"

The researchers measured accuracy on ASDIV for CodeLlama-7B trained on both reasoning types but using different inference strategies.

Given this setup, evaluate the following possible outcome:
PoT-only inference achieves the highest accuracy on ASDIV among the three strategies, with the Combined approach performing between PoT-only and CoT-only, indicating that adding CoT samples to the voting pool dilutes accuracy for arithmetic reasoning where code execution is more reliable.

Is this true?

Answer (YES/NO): NO